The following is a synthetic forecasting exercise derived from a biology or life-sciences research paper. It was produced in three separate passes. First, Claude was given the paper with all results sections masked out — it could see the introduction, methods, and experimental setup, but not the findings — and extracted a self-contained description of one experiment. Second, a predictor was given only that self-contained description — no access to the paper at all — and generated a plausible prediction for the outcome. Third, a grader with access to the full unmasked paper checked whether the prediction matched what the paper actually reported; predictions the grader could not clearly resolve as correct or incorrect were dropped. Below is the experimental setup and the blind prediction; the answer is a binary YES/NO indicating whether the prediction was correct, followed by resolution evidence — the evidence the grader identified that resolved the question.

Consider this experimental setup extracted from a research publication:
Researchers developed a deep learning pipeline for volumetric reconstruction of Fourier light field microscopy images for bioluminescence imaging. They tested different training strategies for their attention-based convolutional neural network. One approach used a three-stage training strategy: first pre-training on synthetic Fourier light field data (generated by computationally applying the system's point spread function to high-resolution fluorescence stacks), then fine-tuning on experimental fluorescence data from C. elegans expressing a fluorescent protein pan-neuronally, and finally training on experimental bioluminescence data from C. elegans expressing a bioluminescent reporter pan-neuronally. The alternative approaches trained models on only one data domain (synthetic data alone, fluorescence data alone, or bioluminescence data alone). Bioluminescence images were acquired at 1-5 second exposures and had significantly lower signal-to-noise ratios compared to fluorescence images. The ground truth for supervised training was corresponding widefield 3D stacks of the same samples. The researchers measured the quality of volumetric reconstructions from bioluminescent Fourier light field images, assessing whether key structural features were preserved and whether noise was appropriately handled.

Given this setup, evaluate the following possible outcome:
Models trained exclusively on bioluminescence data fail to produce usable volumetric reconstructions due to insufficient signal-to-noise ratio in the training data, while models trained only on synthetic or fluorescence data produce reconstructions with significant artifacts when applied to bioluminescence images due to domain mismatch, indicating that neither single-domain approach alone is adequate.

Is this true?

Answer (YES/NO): NO